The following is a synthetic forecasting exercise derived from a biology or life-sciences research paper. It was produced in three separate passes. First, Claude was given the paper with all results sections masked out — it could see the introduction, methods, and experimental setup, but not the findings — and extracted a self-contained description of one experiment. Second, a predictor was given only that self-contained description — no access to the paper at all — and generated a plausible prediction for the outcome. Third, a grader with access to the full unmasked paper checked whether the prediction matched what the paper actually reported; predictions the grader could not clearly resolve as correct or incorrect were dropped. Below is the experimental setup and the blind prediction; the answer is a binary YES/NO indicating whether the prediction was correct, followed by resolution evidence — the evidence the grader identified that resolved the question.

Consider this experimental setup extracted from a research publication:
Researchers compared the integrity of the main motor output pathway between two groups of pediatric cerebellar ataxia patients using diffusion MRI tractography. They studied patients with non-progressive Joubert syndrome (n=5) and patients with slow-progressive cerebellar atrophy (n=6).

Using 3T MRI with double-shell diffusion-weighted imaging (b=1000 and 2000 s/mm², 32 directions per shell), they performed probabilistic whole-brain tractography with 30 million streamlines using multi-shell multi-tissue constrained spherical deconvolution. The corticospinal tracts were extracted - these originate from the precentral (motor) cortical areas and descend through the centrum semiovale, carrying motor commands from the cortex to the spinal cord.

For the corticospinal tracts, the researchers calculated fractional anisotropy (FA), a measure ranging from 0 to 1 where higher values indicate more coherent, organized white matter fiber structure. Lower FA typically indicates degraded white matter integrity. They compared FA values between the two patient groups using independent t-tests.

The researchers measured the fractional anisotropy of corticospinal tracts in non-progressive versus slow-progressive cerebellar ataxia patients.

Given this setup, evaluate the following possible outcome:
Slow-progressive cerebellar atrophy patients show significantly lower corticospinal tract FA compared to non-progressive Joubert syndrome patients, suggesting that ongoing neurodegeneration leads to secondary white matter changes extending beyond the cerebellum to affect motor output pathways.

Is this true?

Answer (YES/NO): YES